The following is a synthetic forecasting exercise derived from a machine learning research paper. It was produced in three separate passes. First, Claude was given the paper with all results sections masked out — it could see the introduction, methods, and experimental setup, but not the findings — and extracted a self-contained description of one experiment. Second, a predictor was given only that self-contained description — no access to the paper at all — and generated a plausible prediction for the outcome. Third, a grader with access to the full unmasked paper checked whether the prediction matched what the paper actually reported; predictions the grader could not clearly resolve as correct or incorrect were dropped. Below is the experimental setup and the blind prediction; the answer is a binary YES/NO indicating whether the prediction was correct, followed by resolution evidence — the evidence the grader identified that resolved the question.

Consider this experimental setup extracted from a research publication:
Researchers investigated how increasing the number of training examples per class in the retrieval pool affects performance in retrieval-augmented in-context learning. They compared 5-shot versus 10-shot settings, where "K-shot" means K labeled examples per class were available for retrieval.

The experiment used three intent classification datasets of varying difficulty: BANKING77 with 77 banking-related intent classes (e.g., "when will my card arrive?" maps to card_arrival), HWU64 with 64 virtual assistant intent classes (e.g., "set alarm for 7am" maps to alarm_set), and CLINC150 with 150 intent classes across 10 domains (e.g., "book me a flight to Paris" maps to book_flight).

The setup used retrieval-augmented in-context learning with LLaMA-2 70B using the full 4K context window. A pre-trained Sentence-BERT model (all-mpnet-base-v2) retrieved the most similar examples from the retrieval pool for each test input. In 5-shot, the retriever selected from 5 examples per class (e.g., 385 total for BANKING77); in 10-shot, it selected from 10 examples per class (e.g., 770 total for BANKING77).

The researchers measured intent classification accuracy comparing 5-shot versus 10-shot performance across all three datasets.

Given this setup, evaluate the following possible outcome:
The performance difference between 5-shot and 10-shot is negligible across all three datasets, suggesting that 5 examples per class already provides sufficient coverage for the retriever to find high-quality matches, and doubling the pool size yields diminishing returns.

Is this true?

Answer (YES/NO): NO